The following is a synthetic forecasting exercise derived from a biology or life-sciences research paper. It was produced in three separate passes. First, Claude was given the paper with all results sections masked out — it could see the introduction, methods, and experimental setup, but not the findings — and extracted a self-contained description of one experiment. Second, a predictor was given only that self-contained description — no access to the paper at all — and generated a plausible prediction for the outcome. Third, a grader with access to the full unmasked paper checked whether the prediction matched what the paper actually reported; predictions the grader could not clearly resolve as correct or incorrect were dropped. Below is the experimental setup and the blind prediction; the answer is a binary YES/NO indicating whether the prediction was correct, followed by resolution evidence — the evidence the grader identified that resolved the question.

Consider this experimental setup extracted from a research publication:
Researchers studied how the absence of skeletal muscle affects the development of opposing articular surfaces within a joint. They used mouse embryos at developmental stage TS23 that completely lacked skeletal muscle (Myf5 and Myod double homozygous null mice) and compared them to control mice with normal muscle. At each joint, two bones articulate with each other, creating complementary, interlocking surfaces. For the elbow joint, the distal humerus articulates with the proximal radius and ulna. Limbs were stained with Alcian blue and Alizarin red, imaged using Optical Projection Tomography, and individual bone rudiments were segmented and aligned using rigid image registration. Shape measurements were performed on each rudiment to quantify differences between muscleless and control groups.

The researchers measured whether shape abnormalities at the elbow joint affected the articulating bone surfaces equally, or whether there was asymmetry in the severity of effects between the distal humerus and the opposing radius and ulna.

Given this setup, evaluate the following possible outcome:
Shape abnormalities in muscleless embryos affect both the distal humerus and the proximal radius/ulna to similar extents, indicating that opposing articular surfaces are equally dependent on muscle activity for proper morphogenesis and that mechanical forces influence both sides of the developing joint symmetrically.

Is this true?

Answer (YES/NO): NO